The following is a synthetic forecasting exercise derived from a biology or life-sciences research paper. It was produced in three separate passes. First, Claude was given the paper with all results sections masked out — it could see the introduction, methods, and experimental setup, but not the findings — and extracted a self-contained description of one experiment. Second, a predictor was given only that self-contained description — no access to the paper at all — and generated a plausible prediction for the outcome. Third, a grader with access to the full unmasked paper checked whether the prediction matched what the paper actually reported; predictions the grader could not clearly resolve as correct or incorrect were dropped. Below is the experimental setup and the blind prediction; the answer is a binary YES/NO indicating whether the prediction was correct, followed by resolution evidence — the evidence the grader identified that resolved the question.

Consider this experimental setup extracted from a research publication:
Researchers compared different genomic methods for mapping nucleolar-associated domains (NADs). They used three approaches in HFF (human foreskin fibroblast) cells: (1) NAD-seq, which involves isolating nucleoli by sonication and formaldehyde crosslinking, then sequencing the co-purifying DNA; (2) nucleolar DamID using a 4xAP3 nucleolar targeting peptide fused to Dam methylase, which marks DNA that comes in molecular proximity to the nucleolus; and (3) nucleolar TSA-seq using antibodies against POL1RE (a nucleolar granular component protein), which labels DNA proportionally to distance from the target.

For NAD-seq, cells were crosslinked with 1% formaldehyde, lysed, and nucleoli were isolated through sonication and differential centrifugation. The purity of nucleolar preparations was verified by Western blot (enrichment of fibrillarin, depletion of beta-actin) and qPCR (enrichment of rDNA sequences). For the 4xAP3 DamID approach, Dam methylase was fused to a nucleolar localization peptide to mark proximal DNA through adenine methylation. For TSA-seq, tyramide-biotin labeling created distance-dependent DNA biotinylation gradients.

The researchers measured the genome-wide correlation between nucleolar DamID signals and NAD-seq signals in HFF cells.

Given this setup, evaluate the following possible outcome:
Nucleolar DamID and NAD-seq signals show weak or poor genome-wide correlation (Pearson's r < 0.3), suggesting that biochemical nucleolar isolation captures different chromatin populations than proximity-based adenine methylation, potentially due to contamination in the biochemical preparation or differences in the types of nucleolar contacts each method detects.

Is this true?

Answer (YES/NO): YES